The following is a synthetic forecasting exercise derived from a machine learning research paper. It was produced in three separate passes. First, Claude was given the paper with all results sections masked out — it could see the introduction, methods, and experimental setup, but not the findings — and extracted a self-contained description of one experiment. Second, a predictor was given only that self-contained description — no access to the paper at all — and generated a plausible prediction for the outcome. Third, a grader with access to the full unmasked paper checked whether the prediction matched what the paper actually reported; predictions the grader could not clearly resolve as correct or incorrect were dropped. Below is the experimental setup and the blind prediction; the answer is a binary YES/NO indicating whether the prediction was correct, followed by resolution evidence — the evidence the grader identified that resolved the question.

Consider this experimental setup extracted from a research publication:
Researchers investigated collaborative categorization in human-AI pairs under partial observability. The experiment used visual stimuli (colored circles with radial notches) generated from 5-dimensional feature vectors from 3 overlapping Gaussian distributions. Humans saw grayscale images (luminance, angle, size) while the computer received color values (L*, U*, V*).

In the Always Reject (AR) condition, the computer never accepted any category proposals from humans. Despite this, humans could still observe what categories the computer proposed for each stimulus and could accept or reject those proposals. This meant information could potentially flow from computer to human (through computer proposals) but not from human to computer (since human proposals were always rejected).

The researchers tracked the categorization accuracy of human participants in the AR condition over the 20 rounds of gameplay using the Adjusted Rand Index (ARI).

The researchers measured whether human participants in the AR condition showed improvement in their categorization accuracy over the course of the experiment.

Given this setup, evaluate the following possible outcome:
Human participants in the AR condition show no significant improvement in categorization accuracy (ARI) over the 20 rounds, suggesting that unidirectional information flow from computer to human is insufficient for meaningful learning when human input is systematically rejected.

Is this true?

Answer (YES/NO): YES